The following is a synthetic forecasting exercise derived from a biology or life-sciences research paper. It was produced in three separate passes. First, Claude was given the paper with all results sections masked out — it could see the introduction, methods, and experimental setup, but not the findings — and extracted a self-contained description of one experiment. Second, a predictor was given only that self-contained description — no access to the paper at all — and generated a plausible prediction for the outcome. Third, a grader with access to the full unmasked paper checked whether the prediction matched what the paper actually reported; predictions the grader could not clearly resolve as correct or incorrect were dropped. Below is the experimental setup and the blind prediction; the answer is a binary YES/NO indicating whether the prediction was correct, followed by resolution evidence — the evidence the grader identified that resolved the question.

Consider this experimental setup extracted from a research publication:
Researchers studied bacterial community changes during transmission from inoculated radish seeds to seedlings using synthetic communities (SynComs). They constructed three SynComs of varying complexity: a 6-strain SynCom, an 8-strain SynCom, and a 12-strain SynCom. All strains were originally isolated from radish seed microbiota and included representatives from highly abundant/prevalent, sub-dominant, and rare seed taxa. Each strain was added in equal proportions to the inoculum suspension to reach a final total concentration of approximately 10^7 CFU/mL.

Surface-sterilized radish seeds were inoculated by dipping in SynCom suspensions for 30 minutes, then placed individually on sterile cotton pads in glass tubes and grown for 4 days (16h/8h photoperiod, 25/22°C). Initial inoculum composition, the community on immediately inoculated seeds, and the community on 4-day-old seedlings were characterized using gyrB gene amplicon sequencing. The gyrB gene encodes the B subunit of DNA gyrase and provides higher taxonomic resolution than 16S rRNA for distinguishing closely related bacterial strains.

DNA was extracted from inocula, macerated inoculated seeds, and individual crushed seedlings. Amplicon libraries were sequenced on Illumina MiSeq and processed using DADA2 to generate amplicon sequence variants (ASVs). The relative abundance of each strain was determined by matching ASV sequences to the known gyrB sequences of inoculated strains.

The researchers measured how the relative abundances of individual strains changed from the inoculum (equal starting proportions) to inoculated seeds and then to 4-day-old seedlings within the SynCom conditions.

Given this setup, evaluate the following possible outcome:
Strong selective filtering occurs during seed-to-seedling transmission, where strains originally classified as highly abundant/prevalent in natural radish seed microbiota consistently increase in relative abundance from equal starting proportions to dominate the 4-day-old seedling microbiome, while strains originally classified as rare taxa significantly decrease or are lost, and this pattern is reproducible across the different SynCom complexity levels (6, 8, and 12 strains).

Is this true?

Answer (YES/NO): NO